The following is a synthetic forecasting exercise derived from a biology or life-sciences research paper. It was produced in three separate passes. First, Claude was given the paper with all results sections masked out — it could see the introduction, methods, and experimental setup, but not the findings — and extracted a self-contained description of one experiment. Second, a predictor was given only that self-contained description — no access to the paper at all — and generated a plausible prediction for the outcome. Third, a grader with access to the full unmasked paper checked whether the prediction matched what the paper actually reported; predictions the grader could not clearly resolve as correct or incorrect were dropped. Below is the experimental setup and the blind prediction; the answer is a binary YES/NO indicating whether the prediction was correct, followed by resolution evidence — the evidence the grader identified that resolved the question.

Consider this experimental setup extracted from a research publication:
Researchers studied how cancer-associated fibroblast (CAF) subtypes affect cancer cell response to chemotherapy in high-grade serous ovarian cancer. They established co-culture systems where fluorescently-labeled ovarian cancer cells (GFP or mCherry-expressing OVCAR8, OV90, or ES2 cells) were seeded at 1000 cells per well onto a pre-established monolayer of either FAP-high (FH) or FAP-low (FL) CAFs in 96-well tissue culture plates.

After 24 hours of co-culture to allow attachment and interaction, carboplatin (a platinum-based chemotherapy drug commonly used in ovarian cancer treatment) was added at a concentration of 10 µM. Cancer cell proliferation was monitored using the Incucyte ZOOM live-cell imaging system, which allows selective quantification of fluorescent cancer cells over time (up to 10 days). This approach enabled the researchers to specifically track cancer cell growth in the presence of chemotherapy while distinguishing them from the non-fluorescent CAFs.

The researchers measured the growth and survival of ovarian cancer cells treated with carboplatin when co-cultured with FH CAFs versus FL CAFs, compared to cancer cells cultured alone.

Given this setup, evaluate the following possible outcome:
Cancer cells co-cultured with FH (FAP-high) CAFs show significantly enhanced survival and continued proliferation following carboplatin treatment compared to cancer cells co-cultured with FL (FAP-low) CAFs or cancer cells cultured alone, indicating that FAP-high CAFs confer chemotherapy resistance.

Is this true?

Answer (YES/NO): YES